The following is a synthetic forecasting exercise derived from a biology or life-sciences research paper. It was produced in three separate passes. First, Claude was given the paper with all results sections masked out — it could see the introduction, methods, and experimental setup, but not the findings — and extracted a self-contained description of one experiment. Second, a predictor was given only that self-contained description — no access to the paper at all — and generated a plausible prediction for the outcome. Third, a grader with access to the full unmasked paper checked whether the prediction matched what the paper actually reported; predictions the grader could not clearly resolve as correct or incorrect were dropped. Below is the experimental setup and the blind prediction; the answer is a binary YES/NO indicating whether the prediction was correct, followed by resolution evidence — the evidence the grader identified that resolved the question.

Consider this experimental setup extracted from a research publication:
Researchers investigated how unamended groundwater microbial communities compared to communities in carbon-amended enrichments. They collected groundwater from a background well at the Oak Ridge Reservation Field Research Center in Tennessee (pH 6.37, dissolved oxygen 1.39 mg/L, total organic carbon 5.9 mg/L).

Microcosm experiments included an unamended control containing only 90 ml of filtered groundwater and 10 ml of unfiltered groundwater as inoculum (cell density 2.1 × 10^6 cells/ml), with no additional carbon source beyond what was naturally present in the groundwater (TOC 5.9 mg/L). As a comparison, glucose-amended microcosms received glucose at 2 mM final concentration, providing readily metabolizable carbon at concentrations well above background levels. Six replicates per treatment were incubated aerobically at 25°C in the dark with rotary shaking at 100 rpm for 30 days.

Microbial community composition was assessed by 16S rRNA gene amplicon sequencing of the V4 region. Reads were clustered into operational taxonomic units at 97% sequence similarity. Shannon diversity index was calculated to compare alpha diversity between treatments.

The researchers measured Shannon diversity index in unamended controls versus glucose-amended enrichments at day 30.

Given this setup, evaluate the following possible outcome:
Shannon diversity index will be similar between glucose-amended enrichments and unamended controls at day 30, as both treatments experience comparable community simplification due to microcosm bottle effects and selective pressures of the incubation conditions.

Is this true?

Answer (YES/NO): NO